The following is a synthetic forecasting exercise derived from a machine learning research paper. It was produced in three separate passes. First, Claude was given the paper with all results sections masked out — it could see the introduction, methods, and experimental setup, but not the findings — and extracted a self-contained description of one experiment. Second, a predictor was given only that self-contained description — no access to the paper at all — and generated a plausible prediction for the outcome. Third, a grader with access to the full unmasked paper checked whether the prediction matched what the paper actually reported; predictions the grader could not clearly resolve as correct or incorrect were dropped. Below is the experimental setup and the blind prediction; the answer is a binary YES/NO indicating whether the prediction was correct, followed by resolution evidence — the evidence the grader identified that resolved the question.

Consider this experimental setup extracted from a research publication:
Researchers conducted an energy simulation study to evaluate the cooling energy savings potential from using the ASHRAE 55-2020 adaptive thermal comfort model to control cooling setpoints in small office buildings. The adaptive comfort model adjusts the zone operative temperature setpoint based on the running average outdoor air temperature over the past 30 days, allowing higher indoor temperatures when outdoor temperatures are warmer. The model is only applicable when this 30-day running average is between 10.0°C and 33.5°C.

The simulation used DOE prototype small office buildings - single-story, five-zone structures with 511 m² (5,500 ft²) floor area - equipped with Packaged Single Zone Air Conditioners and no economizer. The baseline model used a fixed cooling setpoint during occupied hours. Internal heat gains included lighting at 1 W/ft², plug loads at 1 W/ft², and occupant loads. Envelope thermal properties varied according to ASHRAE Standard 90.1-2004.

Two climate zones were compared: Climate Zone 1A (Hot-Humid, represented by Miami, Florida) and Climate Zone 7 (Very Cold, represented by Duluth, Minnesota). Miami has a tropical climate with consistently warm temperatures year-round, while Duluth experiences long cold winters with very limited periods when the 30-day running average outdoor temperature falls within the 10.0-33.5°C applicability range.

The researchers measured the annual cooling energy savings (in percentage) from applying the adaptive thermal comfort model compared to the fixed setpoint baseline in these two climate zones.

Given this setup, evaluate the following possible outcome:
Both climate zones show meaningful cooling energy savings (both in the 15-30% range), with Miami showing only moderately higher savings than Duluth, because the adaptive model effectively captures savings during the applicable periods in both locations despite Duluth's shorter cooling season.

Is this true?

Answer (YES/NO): NO